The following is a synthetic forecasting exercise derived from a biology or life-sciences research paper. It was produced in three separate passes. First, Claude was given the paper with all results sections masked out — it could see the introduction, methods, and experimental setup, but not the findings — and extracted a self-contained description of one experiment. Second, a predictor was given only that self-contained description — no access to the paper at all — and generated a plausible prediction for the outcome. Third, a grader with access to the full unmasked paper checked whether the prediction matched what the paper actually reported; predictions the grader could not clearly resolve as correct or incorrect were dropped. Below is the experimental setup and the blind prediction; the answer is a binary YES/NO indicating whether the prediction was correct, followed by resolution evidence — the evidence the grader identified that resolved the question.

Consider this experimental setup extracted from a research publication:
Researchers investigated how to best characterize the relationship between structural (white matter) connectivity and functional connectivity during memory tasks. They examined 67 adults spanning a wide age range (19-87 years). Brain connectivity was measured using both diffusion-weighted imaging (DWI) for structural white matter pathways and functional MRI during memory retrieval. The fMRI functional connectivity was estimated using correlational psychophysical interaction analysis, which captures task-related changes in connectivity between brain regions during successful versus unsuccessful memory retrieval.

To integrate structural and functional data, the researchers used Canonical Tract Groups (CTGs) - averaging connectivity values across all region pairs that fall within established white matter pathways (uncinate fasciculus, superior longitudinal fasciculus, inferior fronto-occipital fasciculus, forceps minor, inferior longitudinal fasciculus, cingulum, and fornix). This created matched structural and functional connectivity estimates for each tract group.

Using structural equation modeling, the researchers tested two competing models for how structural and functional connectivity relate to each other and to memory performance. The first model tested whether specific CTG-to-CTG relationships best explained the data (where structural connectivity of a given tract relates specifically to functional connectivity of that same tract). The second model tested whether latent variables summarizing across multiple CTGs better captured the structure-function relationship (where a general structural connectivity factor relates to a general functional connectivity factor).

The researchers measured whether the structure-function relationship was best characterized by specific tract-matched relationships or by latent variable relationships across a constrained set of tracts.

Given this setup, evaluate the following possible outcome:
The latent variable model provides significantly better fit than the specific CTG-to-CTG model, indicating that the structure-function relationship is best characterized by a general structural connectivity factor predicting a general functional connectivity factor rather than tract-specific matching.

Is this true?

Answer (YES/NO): YES